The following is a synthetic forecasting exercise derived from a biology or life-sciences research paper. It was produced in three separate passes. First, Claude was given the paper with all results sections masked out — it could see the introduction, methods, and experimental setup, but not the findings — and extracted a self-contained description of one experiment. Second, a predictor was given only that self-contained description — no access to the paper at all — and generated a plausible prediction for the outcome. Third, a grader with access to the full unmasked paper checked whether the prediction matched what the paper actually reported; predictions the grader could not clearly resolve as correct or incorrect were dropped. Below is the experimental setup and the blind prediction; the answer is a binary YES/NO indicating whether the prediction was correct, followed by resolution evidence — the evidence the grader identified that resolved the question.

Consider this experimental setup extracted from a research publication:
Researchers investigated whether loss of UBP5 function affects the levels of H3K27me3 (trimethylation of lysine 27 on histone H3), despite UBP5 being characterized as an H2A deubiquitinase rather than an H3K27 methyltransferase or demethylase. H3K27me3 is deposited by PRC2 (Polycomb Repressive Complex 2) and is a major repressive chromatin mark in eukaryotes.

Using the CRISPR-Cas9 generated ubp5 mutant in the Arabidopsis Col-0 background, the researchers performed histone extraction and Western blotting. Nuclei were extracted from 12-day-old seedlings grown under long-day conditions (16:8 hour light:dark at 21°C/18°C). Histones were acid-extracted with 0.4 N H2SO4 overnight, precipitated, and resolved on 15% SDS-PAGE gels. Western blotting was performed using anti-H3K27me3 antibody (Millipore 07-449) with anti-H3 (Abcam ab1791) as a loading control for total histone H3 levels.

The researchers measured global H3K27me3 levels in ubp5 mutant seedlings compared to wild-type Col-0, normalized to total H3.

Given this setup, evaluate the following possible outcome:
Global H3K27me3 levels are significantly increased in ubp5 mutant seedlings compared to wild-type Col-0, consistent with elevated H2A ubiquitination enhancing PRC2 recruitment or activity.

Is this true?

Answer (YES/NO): YES